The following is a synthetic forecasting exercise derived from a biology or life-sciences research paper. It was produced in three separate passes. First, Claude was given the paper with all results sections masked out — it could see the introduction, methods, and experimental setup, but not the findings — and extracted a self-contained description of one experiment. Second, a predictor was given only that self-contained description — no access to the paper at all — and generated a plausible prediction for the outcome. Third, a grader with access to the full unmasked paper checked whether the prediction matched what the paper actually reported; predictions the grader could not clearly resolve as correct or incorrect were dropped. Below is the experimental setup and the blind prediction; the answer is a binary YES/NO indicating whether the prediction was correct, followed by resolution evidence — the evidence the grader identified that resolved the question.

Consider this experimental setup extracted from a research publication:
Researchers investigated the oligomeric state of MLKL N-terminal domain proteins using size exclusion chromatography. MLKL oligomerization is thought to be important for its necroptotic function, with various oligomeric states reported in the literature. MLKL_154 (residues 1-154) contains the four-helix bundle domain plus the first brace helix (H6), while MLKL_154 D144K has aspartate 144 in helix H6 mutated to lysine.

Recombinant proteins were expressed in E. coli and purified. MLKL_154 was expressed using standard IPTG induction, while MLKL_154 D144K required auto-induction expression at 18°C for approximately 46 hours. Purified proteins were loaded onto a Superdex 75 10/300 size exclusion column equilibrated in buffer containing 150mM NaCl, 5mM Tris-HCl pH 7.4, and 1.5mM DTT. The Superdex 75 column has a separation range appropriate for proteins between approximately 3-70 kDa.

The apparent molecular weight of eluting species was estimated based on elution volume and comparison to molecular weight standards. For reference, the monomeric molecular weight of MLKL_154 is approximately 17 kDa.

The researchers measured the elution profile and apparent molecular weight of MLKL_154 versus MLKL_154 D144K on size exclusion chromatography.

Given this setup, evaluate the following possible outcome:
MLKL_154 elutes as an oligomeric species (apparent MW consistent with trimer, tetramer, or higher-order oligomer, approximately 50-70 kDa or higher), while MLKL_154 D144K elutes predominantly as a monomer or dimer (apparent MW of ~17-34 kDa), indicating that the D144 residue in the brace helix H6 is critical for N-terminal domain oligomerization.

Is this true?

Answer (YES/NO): NO